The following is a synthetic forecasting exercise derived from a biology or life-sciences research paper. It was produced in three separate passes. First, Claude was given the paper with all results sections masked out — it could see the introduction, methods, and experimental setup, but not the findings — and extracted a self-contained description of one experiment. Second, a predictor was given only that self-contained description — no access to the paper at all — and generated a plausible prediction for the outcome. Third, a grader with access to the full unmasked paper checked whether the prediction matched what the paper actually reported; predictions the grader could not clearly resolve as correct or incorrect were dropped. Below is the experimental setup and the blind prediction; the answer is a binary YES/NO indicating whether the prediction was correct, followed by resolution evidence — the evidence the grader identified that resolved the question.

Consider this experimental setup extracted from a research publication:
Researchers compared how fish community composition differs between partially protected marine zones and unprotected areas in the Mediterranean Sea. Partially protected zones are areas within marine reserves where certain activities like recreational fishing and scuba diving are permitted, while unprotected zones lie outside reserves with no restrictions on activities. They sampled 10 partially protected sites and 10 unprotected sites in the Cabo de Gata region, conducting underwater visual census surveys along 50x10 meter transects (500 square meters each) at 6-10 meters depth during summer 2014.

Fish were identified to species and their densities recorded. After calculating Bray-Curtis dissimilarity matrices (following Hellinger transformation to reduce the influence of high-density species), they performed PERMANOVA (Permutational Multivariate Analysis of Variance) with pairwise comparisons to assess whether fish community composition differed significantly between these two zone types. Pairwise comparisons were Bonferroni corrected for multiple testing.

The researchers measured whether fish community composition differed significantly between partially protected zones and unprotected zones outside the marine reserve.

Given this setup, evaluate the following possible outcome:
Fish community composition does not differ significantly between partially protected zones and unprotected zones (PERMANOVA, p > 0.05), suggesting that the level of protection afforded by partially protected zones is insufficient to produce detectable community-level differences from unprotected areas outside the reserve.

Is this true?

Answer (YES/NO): NO